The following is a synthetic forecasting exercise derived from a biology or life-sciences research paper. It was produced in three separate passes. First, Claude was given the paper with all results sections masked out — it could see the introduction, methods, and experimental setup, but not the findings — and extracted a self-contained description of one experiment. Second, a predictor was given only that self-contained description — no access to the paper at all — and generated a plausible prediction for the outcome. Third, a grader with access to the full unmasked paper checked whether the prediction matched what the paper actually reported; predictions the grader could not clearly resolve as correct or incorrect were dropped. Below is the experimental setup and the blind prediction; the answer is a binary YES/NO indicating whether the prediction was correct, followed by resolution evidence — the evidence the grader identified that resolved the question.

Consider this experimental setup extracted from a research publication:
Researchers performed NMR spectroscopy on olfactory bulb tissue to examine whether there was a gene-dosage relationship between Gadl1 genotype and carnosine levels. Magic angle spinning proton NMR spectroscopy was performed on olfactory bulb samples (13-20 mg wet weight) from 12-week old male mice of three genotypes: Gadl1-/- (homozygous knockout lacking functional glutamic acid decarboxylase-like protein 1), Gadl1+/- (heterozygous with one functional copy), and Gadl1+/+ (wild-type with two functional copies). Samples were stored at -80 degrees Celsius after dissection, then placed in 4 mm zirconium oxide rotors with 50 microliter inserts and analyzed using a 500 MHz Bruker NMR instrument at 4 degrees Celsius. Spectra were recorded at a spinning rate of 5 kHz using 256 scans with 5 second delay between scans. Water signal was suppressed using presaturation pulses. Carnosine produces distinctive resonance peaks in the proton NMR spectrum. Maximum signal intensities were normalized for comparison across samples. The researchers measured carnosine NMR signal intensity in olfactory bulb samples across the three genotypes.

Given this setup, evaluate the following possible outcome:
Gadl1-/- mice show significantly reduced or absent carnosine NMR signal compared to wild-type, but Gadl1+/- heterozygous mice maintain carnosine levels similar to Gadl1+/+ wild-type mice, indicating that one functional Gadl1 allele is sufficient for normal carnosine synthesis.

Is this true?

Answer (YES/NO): NO